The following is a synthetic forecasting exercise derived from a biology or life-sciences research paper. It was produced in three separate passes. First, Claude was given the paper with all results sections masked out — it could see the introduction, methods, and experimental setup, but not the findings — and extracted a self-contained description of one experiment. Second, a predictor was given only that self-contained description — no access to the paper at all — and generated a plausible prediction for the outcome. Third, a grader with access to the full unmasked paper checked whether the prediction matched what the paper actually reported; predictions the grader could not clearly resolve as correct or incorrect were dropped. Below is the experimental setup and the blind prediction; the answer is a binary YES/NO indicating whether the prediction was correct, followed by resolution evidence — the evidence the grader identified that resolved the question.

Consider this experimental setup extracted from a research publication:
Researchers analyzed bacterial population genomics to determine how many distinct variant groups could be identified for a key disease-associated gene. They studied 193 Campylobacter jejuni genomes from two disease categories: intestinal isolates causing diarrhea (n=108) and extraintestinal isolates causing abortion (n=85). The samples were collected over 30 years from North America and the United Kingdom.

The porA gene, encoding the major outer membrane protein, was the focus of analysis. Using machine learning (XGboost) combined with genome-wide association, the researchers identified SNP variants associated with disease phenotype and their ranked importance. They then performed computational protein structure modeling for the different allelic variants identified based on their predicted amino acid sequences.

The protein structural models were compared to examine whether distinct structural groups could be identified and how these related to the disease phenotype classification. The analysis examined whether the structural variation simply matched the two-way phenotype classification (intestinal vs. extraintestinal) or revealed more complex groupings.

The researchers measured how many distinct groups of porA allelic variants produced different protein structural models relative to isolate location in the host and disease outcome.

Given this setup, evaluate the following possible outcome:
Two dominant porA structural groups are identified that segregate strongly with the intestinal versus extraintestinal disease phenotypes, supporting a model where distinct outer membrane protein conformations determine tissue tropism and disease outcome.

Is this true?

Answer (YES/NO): NO